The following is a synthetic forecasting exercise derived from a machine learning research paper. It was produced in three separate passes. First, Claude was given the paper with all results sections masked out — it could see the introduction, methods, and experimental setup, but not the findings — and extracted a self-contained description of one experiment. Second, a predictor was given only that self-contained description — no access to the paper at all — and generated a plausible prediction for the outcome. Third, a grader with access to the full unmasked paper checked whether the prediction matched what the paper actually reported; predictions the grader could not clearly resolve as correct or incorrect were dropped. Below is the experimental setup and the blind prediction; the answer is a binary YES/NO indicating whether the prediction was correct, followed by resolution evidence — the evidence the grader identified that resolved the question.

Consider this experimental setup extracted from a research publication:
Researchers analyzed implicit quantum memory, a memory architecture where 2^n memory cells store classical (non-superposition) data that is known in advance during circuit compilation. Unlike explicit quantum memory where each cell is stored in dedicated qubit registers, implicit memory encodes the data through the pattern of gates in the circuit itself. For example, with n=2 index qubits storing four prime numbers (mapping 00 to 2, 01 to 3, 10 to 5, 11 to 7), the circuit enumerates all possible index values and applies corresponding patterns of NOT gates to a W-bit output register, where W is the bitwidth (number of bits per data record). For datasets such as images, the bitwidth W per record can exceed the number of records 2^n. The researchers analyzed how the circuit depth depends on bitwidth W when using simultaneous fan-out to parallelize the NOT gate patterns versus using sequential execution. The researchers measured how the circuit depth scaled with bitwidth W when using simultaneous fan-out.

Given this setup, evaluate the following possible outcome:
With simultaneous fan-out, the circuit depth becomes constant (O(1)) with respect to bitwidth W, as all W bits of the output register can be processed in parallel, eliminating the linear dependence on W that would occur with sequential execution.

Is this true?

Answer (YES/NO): YES